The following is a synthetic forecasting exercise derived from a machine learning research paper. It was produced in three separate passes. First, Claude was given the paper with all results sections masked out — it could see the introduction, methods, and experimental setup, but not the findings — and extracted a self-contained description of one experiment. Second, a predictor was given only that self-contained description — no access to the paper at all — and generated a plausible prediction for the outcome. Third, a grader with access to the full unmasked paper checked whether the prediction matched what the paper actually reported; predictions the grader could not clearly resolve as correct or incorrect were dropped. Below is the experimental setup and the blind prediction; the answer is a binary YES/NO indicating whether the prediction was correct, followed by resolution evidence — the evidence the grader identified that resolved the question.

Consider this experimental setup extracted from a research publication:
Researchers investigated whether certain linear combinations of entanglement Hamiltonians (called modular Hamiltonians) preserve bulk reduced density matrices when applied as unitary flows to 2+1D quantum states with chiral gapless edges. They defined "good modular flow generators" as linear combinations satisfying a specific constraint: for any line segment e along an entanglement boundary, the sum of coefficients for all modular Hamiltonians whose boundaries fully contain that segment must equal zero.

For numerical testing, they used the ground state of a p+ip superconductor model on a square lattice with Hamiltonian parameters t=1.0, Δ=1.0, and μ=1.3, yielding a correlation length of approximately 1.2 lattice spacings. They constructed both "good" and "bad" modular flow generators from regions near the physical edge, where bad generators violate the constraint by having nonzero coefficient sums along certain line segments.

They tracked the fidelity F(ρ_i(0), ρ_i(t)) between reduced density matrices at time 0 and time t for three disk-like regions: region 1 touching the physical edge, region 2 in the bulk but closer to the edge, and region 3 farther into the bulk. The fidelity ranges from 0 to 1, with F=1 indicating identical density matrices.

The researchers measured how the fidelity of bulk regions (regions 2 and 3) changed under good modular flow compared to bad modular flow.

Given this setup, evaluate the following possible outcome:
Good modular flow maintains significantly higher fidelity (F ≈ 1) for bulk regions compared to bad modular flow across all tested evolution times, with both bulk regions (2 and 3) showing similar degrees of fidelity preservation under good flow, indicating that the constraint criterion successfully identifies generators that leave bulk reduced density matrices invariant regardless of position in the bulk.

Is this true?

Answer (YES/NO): YES